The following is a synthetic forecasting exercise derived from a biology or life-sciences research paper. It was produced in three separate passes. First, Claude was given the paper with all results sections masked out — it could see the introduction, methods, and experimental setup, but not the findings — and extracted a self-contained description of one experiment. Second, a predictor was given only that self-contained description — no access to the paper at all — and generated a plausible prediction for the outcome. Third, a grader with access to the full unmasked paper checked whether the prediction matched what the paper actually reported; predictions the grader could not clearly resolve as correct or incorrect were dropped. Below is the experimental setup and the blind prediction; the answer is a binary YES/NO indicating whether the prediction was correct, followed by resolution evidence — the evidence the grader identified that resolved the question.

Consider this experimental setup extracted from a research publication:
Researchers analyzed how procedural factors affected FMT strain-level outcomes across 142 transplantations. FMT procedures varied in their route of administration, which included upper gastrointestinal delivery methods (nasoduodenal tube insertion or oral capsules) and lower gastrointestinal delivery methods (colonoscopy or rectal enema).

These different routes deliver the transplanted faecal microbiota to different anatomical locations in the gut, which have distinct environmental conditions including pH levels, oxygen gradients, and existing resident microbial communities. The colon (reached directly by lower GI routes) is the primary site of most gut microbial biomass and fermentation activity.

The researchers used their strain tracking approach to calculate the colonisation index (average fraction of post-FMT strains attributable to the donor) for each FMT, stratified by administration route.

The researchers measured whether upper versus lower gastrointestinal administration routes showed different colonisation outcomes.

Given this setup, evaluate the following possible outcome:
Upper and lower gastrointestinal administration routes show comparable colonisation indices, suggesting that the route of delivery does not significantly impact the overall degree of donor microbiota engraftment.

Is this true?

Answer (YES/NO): YES